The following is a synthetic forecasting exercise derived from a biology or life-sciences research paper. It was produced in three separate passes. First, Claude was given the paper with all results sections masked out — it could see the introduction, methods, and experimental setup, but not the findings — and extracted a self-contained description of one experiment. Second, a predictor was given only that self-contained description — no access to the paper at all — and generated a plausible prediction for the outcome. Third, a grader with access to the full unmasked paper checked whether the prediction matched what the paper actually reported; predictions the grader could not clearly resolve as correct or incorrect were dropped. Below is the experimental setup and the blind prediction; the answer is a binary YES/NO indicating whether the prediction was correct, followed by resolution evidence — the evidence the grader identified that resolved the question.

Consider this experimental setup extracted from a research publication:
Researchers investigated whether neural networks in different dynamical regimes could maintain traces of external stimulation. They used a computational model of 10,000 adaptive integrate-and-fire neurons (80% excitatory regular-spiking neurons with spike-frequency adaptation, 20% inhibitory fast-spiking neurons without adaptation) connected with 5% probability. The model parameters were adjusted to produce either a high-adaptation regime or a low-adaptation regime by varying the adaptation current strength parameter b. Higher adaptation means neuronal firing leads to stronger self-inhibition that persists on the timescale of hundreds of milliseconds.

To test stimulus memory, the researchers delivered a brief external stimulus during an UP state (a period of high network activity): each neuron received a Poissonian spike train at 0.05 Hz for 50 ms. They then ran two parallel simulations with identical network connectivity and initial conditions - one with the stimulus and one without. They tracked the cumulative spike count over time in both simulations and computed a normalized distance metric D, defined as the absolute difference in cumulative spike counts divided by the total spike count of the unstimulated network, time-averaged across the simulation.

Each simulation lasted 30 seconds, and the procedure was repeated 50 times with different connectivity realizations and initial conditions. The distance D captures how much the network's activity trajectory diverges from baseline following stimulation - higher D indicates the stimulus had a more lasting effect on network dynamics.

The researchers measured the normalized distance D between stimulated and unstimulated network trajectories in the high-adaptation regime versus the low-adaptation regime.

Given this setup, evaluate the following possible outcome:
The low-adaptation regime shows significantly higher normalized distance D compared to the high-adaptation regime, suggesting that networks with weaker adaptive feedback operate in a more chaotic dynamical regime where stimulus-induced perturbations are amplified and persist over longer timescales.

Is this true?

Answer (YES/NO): YES